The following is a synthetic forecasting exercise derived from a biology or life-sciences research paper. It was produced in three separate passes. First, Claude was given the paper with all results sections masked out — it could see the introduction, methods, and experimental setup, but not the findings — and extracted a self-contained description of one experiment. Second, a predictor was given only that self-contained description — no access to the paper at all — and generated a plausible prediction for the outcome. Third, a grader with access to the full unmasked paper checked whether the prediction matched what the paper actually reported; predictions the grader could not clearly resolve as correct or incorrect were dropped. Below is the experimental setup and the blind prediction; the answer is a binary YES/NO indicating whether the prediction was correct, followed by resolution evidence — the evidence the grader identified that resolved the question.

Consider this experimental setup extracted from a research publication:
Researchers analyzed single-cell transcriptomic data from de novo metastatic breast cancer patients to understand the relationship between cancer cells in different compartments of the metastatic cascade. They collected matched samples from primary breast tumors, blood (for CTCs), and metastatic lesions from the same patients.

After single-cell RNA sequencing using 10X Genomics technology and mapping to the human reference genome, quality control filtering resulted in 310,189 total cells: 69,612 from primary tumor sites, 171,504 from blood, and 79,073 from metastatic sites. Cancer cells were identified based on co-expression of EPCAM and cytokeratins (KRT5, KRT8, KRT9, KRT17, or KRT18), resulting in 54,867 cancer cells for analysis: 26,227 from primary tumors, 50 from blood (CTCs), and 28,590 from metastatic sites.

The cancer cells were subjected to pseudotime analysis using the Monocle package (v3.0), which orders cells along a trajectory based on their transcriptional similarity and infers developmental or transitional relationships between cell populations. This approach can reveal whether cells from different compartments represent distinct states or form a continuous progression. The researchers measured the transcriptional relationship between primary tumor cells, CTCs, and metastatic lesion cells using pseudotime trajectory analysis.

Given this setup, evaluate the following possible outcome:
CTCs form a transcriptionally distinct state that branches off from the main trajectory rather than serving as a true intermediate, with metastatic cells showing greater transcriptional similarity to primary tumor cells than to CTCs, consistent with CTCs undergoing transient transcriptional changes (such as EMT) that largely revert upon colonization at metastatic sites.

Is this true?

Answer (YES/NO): NO